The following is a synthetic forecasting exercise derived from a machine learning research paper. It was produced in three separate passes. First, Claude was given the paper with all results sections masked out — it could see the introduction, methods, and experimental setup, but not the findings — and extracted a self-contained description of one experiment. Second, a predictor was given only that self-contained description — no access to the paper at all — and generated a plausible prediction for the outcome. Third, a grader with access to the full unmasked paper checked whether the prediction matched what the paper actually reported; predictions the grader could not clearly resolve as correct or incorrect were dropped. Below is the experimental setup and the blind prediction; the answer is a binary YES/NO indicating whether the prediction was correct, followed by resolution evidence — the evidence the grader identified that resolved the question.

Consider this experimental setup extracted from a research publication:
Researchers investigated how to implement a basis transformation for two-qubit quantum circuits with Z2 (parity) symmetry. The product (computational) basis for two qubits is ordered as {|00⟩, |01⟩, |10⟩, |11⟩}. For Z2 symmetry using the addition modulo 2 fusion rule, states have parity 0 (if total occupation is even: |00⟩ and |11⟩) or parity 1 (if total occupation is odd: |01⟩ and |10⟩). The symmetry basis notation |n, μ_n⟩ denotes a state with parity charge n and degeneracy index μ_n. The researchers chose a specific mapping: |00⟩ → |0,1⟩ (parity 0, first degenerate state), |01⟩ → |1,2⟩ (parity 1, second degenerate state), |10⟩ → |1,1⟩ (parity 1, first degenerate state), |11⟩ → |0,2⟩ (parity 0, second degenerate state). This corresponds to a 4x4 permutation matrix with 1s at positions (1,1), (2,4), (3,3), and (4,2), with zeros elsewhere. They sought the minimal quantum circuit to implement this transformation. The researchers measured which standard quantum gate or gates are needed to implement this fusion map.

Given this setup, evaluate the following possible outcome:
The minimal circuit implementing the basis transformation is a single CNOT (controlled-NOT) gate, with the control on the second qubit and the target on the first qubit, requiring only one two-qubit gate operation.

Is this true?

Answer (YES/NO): YES